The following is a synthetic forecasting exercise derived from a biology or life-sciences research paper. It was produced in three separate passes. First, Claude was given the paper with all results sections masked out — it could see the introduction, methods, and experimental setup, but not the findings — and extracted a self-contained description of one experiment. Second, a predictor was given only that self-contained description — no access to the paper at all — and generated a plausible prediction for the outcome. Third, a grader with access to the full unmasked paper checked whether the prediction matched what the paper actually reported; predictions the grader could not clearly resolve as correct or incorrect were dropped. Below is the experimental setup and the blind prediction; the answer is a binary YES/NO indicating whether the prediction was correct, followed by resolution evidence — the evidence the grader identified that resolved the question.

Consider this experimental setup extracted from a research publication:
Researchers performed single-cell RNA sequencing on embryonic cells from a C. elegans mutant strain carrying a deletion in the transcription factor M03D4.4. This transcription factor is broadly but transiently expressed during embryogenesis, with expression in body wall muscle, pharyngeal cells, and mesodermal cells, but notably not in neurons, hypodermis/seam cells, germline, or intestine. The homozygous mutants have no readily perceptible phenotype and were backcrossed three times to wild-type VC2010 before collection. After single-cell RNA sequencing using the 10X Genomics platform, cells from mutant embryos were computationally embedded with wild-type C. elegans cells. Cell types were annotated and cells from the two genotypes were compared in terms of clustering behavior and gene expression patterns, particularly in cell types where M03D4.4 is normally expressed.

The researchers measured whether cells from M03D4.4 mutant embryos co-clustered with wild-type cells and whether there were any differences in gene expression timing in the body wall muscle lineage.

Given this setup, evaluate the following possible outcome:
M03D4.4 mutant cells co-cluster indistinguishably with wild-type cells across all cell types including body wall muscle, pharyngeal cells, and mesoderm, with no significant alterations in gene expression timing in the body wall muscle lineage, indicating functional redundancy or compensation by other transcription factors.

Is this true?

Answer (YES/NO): NO